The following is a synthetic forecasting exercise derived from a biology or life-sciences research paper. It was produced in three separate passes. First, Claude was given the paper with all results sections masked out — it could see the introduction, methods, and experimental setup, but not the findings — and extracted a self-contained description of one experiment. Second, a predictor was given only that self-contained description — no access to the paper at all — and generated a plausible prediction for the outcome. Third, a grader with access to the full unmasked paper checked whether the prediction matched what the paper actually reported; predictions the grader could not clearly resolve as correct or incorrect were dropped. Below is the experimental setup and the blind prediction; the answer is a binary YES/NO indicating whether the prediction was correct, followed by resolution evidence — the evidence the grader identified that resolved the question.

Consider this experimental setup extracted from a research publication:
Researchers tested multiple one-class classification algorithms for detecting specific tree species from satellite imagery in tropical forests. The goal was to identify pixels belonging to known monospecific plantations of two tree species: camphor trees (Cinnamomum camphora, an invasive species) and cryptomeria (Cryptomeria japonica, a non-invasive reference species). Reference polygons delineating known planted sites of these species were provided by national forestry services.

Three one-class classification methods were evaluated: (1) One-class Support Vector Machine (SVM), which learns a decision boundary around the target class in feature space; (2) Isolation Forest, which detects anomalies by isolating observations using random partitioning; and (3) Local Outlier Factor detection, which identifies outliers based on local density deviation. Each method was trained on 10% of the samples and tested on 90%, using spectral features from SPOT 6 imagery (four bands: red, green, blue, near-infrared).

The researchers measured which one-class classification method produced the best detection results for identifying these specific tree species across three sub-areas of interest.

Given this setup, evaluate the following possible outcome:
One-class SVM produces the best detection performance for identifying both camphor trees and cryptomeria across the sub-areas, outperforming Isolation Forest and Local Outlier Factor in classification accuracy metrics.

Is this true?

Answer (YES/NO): YES